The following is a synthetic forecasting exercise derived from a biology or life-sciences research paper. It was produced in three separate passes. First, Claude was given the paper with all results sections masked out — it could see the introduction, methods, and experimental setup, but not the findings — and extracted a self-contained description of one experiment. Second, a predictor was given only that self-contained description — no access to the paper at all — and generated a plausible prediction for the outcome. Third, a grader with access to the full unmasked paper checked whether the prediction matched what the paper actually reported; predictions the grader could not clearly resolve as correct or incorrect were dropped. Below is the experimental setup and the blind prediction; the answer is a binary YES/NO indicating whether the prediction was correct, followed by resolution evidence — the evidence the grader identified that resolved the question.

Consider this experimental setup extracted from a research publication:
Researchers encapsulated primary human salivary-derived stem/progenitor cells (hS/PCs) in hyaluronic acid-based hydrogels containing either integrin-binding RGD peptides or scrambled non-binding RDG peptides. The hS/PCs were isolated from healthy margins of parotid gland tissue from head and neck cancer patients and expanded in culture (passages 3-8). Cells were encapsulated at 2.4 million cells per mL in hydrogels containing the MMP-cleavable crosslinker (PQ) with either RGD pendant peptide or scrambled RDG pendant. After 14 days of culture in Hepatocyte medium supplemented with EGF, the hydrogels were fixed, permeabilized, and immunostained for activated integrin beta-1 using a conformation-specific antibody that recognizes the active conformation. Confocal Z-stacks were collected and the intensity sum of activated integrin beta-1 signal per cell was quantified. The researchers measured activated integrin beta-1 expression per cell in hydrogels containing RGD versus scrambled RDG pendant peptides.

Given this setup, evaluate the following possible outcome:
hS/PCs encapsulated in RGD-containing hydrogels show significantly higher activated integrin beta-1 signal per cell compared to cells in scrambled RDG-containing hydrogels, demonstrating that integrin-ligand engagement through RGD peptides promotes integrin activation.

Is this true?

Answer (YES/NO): YES